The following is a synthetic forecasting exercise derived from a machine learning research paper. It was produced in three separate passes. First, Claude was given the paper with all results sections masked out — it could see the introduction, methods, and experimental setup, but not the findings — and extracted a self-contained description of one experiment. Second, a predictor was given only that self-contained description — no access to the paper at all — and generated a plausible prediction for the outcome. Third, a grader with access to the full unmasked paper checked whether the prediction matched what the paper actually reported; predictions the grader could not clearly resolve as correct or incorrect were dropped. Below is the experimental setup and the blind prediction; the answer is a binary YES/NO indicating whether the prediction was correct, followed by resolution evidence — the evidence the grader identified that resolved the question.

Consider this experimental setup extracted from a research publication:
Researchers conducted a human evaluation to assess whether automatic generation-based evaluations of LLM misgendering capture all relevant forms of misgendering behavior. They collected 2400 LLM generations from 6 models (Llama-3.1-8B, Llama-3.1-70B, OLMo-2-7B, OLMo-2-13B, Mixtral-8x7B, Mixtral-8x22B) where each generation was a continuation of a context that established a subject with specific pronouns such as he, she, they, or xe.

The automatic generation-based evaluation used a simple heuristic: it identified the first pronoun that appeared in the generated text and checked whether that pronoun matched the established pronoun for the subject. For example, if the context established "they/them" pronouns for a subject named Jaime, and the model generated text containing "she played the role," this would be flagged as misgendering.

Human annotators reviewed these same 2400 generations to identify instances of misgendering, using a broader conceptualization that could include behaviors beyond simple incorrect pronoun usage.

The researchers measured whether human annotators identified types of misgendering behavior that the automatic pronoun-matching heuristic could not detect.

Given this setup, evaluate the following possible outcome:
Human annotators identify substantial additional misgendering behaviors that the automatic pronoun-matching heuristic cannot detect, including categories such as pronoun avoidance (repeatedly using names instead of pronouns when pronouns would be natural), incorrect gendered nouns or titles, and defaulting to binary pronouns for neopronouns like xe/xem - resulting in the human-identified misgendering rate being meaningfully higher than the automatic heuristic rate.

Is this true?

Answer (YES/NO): NO